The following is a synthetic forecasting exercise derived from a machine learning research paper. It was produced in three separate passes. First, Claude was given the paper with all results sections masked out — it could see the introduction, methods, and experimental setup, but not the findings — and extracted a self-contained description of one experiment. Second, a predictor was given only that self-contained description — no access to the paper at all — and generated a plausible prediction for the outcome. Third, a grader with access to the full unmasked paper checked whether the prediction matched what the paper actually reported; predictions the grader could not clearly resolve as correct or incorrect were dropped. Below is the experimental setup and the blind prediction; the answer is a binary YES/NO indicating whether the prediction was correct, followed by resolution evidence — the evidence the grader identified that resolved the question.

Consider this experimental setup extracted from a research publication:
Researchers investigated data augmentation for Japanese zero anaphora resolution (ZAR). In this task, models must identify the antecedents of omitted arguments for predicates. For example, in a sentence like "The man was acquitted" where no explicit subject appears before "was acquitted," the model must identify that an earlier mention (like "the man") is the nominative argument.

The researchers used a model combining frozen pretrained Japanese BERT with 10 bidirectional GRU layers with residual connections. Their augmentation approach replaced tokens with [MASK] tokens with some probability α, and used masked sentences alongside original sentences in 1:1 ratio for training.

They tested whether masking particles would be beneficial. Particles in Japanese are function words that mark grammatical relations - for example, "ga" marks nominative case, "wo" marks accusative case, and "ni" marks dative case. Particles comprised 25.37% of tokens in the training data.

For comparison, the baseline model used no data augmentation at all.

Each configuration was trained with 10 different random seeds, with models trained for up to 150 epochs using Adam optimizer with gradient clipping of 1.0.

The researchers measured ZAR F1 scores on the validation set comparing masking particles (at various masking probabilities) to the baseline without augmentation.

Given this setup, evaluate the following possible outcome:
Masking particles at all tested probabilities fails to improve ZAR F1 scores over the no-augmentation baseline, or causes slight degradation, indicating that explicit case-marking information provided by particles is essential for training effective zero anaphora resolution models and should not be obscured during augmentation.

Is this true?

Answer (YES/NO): NO